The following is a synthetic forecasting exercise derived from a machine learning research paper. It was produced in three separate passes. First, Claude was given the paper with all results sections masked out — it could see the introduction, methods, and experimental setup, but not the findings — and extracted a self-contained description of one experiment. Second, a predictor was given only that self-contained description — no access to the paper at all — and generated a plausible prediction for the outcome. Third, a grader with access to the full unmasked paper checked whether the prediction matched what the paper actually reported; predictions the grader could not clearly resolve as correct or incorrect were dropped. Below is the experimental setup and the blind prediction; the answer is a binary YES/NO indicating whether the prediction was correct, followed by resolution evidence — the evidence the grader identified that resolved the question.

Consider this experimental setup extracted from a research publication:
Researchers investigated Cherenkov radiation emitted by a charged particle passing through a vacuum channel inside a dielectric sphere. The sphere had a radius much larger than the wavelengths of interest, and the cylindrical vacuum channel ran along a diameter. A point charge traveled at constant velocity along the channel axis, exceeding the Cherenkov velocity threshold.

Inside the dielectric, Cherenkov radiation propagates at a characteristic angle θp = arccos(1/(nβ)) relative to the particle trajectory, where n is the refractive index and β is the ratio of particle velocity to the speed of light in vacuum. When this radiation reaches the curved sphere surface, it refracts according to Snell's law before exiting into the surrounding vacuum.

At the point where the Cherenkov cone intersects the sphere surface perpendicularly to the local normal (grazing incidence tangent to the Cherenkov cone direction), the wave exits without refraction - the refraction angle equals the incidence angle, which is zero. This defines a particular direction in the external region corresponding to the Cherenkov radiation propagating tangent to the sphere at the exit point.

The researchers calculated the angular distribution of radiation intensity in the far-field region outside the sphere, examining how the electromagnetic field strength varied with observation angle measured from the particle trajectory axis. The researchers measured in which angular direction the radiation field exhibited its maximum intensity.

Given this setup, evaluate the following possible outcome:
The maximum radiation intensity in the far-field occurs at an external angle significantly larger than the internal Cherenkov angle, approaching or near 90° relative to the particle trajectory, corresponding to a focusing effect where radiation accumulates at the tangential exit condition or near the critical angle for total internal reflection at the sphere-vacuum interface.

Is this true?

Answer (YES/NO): NO